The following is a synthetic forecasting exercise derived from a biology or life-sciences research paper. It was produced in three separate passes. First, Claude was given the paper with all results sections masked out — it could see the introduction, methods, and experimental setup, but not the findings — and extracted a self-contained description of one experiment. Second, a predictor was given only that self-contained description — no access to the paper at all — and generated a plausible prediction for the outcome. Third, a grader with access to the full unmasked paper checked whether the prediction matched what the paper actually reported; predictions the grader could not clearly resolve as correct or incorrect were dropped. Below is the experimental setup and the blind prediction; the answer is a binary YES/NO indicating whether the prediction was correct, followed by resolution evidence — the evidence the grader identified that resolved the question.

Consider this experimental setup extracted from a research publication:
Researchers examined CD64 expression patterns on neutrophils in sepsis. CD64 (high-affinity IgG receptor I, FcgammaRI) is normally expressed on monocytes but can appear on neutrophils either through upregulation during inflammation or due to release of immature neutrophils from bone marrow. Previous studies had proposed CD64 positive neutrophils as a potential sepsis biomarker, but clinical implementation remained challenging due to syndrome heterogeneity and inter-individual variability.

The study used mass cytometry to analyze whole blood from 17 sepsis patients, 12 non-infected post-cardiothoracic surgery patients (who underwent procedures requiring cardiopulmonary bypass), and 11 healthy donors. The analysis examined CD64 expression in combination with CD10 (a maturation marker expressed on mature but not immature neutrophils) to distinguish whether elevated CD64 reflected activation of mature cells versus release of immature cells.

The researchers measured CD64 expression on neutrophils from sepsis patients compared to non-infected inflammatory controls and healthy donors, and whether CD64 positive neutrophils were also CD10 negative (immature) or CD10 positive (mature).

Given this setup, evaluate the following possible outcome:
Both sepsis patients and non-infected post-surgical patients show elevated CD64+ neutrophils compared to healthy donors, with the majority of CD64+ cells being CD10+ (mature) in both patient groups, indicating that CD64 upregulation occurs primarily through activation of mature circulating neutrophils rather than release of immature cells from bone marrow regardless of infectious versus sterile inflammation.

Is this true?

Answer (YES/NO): NO